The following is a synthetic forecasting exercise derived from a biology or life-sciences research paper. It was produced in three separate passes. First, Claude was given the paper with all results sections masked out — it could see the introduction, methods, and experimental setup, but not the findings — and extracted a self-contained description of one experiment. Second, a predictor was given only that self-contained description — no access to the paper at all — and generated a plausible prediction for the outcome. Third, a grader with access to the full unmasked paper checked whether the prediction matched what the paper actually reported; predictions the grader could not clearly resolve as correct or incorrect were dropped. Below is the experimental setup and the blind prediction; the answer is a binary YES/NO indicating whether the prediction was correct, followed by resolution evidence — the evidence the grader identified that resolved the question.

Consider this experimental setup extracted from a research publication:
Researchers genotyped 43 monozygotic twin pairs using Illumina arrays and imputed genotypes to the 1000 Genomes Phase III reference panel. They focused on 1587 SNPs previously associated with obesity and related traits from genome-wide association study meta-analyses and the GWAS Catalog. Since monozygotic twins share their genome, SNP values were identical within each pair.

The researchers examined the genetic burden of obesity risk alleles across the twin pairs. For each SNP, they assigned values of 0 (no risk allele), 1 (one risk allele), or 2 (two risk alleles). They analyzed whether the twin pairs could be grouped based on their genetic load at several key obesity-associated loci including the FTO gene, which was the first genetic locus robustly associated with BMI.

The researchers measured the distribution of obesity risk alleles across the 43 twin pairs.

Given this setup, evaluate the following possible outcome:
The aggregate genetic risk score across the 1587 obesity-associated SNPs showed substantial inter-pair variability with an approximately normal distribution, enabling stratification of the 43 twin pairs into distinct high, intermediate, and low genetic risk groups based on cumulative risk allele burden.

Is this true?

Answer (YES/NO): NO